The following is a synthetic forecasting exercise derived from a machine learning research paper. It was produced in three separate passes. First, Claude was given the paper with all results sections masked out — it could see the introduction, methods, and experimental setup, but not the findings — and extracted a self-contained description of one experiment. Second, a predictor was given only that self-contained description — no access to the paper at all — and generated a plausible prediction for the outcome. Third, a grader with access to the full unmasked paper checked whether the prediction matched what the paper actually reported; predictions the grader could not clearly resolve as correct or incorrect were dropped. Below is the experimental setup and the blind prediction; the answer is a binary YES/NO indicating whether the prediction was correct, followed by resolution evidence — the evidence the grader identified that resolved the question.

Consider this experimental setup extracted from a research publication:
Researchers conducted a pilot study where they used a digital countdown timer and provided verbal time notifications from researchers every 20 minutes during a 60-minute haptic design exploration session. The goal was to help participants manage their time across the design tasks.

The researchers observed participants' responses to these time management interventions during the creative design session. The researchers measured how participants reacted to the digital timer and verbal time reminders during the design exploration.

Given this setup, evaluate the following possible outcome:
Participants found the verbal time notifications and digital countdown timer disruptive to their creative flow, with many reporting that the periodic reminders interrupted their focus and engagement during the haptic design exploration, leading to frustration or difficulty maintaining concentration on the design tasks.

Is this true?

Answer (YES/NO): YES